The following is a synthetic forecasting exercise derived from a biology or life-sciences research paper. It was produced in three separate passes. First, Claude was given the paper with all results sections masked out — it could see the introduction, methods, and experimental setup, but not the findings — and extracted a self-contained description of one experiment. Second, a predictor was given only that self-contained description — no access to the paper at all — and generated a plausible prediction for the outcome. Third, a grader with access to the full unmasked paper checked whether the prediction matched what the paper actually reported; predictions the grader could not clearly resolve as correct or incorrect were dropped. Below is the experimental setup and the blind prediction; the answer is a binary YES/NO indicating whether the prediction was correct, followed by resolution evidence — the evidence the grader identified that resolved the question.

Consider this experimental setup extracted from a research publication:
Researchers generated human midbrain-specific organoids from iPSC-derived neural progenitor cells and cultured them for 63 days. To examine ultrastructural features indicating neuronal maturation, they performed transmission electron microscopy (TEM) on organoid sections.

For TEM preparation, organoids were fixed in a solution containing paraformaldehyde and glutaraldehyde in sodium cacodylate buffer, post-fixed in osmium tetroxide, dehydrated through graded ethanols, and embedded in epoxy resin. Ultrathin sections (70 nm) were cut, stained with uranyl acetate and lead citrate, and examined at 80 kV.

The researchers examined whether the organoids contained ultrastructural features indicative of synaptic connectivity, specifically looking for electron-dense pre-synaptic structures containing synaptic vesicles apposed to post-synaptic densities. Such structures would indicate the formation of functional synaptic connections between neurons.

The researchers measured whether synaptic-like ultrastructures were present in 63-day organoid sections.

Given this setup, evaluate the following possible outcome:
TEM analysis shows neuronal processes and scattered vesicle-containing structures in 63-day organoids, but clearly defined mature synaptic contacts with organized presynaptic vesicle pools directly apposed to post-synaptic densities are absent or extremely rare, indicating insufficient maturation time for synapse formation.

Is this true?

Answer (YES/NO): NO